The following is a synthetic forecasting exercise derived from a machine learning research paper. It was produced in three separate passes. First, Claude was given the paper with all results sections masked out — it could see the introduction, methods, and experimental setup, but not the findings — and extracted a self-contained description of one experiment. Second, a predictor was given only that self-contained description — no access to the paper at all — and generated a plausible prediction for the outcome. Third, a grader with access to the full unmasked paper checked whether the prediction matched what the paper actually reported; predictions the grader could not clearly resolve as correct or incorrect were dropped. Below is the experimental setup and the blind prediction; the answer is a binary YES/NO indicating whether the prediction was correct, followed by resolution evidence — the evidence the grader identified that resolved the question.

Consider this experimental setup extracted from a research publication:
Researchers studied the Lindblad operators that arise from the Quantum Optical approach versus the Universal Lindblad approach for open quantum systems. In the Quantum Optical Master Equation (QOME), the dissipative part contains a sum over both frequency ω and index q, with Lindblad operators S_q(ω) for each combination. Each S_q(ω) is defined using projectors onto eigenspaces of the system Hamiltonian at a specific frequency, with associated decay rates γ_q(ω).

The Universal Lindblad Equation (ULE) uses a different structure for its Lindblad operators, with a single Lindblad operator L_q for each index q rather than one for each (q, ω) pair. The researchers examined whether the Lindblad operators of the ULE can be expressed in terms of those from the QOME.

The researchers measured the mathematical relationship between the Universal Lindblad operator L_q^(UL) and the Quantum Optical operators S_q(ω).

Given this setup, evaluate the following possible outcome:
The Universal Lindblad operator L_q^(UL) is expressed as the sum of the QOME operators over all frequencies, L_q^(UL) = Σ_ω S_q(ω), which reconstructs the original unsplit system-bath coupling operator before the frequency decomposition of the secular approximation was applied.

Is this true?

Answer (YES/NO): NO